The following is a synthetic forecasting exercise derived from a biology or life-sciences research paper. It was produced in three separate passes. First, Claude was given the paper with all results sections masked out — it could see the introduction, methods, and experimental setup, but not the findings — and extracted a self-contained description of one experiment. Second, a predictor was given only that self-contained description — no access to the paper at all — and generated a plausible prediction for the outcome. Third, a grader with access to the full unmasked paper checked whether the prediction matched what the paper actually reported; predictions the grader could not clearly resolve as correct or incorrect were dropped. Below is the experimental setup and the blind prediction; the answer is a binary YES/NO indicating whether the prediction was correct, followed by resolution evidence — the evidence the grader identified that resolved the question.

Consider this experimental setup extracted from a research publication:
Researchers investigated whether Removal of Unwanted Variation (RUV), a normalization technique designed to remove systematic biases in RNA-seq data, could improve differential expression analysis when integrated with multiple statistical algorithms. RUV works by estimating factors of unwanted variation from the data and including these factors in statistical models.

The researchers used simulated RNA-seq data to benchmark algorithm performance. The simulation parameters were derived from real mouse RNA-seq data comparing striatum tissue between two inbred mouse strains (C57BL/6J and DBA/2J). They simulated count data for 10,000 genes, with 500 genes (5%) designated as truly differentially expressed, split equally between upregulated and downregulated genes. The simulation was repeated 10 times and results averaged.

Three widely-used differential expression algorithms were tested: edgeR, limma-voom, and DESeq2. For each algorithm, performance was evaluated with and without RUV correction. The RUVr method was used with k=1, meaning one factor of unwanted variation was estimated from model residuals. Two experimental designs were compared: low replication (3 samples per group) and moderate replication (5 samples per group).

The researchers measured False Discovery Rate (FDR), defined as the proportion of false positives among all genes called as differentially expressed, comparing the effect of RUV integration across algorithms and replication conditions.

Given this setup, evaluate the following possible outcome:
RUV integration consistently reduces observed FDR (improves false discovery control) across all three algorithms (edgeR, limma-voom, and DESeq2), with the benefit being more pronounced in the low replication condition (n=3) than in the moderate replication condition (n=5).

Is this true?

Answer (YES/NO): NO